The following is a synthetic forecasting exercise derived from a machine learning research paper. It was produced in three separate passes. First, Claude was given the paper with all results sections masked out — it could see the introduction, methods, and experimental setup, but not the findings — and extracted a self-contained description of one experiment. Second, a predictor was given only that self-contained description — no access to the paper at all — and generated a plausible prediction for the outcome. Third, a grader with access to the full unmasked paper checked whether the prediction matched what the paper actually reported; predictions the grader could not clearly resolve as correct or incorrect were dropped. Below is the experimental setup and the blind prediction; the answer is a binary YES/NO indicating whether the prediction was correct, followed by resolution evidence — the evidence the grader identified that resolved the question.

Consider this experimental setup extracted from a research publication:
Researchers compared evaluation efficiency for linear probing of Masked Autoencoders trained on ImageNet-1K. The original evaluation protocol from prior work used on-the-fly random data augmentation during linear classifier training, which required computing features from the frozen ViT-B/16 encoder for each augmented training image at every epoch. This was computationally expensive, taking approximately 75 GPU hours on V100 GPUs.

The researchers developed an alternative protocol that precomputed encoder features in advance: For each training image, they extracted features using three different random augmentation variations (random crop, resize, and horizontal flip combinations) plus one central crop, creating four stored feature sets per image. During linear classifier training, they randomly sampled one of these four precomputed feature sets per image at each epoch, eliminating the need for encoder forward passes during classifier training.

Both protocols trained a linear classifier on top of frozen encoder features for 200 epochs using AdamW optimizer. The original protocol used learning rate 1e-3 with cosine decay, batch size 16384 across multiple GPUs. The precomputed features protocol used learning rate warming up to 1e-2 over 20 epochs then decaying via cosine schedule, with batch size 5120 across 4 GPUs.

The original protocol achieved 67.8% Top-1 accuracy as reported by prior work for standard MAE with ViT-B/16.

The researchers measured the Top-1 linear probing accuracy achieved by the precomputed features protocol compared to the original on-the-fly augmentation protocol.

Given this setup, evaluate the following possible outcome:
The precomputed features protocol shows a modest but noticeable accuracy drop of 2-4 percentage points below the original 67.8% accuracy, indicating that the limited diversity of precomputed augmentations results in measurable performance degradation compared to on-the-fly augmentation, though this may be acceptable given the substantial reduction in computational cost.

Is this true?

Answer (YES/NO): NO